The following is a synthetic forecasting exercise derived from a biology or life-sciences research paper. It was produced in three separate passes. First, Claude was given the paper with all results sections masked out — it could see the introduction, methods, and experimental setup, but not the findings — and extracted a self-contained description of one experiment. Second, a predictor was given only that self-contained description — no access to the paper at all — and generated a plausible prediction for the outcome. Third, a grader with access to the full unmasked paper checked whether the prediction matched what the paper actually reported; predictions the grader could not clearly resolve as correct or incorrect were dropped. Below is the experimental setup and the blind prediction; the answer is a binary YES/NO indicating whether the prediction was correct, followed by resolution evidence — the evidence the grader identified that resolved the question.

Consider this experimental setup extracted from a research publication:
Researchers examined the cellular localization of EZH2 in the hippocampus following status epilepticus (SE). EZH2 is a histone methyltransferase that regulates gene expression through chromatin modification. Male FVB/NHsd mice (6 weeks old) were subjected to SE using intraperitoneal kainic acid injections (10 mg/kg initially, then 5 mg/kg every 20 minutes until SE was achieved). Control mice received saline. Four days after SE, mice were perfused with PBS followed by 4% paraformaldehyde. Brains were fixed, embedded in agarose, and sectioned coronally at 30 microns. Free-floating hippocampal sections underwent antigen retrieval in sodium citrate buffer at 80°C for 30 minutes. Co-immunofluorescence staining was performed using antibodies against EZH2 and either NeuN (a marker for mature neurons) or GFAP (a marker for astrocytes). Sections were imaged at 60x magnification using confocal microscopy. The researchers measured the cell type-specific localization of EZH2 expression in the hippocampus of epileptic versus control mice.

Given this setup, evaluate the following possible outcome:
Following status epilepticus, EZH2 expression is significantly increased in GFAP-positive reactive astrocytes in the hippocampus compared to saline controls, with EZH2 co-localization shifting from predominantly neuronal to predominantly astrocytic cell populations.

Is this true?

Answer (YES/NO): NO